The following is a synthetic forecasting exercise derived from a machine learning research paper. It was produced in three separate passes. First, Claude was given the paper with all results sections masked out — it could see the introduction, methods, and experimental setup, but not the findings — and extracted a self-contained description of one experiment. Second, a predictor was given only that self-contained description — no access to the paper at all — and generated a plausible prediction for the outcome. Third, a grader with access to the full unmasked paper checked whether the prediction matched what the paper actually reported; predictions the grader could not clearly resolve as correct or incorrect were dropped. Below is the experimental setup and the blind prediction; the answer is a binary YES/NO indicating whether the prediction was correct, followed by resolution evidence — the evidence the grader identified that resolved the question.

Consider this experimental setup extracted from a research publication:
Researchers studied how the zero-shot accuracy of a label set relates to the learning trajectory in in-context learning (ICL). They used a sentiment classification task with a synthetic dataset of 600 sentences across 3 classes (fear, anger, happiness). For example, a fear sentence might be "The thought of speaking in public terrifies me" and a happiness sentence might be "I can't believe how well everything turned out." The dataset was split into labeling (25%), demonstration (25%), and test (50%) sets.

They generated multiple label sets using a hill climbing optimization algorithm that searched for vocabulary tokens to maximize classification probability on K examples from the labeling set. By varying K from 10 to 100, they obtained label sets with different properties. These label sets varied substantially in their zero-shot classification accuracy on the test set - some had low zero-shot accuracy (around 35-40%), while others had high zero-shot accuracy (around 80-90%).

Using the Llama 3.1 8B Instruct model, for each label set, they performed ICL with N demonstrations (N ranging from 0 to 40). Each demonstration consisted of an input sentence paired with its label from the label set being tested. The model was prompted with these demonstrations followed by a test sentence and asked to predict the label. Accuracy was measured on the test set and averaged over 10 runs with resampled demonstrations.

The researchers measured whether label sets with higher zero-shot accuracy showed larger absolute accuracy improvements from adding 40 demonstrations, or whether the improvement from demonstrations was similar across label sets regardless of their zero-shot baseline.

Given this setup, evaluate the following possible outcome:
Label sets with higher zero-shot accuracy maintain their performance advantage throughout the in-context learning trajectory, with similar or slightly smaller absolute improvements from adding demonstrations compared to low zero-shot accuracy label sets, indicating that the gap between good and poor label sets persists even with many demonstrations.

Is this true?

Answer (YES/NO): NO